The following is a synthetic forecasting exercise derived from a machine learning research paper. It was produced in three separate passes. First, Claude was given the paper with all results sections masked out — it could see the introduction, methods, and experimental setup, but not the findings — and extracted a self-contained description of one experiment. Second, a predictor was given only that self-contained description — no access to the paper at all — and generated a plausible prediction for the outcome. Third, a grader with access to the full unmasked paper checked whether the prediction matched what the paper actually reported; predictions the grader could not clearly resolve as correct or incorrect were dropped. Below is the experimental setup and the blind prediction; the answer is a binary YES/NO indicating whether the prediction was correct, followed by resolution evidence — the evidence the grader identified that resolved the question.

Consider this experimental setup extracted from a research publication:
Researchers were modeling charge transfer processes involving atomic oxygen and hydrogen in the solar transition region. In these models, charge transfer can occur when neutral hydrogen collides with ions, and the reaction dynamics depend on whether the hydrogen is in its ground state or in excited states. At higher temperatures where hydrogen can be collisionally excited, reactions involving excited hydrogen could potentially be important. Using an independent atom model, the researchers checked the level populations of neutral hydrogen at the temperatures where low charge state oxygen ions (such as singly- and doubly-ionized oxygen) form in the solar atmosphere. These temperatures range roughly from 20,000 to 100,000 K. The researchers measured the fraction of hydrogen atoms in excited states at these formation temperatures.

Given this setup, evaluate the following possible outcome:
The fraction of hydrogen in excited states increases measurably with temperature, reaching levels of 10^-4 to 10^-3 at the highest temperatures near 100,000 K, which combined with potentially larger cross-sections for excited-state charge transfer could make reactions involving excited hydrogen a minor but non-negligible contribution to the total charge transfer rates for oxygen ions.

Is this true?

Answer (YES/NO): NO